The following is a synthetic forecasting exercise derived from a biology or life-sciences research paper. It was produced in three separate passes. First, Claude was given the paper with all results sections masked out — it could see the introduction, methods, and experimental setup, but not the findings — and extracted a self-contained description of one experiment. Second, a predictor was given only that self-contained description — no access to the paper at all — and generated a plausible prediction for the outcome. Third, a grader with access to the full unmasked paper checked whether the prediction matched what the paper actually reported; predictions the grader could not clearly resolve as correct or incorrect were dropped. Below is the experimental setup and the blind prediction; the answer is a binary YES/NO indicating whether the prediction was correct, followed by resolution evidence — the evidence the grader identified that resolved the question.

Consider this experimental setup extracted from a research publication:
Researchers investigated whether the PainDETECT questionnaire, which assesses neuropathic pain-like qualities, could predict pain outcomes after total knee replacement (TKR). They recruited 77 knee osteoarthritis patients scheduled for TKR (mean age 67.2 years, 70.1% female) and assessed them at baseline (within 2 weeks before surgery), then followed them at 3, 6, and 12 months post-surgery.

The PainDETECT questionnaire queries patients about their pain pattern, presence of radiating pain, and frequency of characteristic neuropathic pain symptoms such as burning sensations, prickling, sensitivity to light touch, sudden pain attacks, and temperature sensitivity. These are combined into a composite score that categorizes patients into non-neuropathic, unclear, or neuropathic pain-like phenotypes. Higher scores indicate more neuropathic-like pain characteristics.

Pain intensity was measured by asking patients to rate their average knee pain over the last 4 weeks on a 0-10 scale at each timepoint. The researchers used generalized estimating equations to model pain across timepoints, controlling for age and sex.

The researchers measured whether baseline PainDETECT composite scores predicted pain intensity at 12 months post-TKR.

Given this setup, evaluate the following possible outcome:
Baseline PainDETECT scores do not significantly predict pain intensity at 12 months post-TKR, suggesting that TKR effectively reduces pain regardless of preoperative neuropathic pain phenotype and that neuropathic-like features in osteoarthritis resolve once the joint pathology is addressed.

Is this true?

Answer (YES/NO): NO